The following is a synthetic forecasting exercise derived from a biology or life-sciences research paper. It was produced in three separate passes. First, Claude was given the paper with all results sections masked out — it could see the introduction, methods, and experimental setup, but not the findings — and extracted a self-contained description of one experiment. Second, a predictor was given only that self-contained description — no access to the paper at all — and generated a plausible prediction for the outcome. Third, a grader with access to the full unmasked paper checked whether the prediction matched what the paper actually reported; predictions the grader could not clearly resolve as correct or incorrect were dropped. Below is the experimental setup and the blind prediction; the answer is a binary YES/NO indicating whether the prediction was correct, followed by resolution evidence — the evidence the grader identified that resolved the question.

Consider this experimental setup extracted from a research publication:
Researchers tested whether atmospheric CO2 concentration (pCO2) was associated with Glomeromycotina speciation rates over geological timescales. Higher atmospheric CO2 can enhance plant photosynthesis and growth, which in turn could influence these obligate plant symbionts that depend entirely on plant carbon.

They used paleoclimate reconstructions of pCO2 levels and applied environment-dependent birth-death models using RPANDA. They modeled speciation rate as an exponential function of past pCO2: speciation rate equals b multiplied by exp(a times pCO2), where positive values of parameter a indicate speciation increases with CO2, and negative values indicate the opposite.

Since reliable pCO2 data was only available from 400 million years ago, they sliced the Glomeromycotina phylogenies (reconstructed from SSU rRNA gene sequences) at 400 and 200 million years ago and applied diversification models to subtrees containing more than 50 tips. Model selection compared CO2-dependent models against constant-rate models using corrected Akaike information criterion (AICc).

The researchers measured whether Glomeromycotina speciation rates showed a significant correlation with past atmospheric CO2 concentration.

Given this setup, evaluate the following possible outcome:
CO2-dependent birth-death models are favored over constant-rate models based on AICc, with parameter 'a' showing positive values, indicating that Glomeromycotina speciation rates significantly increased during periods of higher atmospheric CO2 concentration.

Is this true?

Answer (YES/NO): NO